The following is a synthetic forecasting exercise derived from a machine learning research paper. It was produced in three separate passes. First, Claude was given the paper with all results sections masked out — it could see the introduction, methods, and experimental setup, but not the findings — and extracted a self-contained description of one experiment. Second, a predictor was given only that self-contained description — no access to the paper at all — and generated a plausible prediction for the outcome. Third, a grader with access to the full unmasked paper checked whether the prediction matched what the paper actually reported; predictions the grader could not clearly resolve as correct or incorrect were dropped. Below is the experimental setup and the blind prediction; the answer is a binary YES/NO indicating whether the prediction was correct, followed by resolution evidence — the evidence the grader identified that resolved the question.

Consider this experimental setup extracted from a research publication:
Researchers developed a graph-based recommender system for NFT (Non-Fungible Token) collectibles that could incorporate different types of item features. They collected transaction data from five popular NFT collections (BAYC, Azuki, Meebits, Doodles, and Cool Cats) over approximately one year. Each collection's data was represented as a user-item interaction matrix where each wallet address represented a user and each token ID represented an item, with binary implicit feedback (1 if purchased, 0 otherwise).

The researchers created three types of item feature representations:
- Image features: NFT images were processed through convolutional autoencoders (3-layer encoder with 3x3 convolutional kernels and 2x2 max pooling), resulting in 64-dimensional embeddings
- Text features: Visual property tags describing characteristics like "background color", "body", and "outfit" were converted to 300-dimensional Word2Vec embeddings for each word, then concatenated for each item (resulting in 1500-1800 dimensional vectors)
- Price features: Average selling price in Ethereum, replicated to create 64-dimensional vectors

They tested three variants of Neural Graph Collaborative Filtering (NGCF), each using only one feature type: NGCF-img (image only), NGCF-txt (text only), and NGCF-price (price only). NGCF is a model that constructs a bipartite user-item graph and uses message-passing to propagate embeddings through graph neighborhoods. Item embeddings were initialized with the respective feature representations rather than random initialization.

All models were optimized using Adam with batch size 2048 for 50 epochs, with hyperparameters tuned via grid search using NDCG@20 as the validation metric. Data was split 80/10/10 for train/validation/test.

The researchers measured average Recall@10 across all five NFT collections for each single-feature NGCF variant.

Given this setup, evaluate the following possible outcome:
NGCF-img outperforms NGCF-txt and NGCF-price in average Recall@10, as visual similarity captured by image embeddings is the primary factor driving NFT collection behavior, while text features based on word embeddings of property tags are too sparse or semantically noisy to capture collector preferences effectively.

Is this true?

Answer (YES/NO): NO